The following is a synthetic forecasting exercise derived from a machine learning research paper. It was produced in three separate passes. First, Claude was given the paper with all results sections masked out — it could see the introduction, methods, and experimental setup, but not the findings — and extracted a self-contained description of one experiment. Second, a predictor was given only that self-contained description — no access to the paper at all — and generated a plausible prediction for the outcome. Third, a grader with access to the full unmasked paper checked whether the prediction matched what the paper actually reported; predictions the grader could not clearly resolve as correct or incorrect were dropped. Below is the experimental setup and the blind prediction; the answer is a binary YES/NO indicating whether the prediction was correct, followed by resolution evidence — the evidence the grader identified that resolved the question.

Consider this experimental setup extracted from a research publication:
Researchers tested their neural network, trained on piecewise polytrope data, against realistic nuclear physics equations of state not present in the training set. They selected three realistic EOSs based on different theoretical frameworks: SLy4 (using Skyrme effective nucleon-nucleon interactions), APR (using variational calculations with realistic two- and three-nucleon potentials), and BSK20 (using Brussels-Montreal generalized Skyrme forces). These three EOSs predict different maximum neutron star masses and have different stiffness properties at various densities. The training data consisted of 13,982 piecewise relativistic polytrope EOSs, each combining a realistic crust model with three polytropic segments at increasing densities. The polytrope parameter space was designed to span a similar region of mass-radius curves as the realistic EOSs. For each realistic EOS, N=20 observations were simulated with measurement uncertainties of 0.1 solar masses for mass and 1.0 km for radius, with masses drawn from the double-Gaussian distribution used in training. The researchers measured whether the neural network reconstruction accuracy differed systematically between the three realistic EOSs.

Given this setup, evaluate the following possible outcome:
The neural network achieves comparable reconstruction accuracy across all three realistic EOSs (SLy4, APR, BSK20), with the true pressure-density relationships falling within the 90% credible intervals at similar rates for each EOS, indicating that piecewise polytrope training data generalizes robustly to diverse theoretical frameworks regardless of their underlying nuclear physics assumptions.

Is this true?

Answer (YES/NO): NO